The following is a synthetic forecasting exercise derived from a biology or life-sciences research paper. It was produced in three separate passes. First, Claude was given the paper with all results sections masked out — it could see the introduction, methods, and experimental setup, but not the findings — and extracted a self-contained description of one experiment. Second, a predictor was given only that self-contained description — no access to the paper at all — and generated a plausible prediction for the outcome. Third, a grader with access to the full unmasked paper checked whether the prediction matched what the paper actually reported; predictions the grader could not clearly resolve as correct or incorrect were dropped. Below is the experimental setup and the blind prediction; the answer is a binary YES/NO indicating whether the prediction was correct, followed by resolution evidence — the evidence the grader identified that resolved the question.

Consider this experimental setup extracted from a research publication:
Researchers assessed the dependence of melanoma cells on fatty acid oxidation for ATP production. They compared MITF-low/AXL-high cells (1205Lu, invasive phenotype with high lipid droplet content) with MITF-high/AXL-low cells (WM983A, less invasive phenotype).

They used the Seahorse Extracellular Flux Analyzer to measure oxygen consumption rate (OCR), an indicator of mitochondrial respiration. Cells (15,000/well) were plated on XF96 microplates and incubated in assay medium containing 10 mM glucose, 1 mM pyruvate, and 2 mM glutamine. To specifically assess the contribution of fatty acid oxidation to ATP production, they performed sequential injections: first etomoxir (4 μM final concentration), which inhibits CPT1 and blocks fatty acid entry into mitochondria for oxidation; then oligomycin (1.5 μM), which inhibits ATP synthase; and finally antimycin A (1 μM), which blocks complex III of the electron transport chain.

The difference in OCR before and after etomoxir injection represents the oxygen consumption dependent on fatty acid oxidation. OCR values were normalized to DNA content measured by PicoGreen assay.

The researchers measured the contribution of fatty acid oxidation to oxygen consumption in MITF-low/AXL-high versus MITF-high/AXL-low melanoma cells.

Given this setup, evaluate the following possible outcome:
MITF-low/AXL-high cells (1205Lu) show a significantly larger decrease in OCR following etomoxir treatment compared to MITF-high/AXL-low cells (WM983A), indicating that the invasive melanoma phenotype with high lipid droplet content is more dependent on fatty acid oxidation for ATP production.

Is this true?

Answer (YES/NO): NO